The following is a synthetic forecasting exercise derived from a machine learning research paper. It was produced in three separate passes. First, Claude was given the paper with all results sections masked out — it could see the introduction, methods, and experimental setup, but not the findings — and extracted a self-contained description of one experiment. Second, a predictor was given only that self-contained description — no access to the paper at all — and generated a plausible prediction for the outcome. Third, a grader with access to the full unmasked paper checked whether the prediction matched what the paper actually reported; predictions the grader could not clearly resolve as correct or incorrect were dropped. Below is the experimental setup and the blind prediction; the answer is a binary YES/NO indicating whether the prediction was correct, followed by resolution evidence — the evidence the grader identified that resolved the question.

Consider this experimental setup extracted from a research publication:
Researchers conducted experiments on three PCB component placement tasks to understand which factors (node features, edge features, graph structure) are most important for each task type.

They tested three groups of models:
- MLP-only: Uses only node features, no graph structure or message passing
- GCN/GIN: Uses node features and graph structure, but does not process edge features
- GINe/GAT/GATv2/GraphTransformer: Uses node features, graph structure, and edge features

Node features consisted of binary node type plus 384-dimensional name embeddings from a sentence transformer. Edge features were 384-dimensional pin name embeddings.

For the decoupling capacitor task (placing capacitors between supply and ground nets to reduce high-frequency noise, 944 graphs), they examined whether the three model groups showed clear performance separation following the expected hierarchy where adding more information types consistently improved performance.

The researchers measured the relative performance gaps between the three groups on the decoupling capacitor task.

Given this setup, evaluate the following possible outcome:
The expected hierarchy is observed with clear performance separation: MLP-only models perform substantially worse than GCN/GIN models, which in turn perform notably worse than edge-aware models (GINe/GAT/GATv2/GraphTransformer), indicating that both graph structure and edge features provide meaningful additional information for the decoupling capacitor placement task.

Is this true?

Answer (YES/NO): NO